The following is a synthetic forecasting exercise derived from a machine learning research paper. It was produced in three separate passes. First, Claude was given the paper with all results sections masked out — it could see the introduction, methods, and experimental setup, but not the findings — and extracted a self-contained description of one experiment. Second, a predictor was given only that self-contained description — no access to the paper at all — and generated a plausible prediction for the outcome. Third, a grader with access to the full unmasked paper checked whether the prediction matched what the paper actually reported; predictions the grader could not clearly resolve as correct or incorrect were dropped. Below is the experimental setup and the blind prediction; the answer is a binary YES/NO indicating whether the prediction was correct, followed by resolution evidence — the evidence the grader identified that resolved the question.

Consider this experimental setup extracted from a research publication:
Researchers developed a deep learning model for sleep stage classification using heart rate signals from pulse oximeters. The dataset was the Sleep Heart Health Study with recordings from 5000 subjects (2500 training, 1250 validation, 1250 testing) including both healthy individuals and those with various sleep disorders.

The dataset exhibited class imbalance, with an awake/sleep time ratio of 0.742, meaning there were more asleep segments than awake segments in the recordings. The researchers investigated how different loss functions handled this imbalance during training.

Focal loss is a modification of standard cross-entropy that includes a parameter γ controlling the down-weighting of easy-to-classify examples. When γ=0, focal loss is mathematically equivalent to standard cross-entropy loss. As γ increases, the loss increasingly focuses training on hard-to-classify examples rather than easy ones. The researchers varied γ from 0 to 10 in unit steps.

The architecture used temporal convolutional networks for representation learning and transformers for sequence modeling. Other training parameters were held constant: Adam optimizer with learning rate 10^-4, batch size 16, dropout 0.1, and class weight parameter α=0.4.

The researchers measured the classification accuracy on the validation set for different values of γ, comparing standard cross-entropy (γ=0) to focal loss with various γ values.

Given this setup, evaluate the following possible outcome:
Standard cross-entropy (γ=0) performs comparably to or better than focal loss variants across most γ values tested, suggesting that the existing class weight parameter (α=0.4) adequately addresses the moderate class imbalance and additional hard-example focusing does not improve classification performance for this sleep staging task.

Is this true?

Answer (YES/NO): NO